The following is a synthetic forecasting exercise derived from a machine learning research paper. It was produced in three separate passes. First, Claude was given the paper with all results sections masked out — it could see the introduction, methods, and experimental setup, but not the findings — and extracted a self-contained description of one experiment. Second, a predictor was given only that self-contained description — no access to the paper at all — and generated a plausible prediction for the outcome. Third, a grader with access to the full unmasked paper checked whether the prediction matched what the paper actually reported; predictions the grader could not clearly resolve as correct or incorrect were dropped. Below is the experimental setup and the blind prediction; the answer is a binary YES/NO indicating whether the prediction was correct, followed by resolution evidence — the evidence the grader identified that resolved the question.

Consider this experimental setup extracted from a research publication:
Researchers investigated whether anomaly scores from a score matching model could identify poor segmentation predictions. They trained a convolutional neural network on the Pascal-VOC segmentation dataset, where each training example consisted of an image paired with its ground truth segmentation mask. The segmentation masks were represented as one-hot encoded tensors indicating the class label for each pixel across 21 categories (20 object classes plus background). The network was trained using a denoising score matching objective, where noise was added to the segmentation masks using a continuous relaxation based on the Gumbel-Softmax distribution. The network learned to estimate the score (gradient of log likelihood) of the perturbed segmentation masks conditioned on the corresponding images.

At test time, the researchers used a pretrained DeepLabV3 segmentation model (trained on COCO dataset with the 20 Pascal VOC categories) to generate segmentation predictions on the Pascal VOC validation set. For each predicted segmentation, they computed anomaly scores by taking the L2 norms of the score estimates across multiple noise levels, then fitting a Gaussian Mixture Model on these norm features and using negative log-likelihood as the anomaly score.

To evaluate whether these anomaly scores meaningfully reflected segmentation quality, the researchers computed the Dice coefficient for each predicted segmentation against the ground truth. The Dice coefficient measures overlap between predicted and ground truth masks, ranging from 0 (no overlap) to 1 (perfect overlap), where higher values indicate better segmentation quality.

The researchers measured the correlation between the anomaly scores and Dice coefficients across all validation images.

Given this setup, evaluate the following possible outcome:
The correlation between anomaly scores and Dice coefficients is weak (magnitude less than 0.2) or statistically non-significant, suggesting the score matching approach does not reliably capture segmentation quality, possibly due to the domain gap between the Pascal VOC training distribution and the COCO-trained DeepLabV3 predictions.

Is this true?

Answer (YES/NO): NO